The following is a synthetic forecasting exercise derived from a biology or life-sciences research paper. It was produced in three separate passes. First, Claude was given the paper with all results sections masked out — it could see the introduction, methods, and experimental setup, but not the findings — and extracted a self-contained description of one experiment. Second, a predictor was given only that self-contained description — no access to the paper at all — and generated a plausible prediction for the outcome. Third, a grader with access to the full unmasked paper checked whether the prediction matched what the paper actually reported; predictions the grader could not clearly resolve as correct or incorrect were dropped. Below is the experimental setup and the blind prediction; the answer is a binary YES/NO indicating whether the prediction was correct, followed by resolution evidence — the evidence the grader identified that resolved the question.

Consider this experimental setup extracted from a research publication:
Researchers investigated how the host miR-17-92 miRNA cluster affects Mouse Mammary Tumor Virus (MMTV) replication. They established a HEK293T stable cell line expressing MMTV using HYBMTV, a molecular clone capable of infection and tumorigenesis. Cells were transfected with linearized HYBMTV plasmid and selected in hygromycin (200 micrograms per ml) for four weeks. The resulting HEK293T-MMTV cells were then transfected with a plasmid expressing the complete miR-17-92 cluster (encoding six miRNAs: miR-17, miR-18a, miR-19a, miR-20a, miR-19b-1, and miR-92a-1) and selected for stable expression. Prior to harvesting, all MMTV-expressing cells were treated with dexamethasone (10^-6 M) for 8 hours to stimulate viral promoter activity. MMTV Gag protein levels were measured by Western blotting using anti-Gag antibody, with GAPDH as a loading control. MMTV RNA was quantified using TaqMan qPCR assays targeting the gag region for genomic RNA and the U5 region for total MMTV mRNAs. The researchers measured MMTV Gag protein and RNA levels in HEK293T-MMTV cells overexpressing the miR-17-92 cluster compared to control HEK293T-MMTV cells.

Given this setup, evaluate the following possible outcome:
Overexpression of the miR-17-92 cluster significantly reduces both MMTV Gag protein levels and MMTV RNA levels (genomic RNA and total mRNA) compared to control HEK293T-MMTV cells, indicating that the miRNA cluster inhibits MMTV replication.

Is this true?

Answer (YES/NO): YES